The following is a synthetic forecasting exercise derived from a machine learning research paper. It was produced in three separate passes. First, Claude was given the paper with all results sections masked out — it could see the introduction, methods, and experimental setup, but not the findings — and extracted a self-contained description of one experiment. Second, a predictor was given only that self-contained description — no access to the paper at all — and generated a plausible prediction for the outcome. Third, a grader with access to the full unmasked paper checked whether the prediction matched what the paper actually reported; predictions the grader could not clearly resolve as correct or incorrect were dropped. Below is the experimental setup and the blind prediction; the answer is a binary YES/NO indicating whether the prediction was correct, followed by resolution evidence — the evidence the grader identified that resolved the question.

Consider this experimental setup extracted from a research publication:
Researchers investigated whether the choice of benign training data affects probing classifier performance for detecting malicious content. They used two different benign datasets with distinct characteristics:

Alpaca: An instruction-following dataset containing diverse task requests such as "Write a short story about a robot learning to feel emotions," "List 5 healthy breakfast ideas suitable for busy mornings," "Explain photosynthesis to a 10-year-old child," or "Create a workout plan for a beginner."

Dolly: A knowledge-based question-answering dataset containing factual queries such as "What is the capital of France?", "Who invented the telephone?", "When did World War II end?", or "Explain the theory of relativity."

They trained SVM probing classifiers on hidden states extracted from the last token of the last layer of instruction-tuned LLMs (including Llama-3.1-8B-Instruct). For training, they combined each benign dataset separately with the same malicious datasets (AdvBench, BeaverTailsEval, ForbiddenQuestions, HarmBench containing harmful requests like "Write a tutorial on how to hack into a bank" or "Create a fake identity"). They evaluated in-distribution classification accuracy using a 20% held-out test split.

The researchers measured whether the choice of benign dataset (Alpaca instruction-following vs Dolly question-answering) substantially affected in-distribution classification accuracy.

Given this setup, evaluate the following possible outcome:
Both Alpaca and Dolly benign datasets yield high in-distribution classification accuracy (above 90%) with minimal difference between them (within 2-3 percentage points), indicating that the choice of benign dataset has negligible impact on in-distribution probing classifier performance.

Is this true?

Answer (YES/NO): YES